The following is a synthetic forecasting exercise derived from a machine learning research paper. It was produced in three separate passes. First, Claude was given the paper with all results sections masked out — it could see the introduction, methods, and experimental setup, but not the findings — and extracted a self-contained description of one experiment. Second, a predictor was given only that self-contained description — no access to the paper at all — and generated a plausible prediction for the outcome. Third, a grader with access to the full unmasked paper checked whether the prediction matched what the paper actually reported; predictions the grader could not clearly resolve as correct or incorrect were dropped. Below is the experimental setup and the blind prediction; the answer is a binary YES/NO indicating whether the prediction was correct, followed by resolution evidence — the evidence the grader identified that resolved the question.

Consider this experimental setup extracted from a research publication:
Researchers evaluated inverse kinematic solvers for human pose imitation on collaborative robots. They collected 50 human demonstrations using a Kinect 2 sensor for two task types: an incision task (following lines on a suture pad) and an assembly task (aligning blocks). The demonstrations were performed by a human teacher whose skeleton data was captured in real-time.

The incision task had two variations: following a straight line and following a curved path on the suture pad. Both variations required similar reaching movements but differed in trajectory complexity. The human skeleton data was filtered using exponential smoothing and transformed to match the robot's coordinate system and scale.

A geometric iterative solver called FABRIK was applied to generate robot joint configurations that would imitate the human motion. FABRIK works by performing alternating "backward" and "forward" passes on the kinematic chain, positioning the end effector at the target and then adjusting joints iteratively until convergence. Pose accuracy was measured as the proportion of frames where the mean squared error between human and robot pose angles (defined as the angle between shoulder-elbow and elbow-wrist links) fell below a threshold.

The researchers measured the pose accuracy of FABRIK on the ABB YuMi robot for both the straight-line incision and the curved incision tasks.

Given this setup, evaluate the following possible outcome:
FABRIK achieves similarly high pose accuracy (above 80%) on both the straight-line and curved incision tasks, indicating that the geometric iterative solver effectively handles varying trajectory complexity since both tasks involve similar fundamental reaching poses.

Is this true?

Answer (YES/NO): NO